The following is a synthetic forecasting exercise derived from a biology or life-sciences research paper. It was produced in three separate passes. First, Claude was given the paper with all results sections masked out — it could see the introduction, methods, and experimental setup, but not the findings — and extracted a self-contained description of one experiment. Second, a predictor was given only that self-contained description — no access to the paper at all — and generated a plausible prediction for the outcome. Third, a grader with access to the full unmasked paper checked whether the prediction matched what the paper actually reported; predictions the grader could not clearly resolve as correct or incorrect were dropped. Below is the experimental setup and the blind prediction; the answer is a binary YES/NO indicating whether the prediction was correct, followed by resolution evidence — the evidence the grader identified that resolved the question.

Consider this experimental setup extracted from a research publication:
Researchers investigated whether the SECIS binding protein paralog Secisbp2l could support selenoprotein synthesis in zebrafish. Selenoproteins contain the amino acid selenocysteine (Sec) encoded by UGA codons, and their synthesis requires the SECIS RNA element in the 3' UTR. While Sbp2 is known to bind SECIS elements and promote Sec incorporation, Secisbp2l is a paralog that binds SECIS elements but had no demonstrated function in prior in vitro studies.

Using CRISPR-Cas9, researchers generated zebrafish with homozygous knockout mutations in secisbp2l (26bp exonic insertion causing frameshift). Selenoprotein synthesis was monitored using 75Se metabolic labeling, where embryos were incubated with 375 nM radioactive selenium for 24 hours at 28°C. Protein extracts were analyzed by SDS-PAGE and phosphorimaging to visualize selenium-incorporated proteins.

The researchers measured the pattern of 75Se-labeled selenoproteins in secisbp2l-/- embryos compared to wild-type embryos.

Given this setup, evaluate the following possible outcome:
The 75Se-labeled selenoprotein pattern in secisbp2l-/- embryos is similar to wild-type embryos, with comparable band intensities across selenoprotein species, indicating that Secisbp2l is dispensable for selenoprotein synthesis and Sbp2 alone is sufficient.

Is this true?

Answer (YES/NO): NO